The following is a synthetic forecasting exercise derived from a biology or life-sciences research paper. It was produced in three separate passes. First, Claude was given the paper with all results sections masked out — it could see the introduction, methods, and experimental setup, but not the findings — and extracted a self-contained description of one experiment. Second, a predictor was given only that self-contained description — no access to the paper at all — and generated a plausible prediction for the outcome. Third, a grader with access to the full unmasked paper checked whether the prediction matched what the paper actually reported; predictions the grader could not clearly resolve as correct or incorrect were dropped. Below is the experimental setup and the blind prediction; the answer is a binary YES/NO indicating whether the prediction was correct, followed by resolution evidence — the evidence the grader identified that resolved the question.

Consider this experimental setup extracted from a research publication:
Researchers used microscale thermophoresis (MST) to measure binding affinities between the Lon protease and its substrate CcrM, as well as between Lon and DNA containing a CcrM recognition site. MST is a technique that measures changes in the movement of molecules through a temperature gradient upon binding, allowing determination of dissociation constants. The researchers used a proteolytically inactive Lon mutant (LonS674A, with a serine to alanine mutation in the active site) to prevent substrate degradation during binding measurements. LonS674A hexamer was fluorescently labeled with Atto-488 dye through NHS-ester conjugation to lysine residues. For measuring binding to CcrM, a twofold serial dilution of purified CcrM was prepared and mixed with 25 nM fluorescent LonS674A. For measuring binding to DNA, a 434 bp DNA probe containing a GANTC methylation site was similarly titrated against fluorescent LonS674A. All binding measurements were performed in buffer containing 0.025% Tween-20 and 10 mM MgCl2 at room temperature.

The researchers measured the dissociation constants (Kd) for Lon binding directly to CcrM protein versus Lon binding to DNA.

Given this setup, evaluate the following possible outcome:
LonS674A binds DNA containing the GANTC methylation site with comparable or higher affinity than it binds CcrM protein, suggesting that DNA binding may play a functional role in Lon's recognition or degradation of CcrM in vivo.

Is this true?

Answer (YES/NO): YES